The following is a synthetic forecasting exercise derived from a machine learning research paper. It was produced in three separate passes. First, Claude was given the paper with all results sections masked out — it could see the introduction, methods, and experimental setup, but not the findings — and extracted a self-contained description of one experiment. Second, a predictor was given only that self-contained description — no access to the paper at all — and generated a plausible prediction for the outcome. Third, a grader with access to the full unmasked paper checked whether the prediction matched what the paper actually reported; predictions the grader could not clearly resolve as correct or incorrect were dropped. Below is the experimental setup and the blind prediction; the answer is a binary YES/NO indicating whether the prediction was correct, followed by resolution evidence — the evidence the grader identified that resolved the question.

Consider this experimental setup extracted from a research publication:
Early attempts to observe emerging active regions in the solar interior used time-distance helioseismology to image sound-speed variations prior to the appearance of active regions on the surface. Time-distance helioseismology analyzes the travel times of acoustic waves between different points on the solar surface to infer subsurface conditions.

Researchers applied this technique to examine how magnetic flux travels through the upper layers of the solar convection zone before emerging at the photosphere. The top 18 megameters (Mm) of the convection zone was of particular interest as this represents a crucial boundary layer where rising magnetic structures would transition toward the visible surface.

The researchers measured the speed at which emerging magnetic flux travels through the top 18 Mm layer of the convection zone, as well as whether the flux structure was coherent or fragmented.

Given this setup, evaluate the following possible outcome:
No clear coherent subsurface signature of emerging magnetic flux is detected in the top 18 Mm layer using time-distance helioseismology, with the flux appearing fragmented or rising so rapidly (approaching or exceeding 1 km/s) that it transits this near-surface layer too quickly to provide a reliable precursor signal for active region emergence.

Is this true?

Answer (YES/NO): YES